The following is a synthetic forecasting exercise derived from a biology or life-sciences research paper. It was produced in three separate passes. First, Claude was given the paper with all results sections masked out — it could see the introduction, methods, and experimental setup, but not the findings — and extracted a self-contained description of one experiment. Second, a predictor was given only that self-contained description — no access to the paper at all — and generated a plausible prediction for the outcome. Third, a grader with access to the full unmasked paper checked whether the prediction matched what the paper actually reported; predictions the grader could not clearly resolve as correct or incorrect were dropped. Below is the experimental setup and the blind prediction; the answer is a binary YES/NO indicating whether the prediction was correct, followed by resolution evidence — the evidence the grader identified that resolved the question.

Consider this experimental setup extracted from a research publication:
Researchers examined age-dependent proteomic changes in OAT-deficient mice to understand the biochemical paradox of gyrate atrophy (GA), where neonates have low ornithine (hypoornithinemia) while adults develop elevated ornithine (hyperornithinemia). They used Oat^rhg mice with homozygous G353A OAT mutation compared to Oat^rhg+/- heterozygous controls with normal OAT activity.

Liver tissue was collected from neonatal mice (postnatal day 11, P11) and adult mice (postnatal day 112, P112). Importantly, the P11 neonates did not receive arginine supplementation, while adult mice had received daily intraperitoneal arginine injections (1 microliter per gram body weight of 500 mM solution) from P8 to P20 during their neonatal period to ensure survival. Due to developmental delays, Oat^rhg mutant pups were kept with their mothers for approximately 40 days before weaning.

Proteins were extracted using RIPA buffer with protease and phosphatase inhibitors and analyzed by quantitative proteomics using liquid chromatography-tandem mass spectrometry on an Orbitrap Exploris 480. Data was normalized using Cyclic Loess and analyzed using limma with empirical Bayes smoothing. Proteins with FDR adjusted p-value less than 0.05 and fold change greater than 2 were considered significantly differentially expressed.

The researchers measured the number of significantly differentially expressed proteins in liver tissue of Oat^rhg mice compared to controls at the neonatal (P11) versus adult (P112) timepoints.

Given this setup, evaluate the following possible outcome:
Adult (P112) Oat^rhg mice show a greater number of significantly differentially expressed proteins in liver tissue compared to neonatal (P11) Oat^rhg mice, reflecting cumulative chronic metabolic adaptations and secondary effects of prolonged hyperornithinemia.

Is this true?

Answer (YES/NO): NO